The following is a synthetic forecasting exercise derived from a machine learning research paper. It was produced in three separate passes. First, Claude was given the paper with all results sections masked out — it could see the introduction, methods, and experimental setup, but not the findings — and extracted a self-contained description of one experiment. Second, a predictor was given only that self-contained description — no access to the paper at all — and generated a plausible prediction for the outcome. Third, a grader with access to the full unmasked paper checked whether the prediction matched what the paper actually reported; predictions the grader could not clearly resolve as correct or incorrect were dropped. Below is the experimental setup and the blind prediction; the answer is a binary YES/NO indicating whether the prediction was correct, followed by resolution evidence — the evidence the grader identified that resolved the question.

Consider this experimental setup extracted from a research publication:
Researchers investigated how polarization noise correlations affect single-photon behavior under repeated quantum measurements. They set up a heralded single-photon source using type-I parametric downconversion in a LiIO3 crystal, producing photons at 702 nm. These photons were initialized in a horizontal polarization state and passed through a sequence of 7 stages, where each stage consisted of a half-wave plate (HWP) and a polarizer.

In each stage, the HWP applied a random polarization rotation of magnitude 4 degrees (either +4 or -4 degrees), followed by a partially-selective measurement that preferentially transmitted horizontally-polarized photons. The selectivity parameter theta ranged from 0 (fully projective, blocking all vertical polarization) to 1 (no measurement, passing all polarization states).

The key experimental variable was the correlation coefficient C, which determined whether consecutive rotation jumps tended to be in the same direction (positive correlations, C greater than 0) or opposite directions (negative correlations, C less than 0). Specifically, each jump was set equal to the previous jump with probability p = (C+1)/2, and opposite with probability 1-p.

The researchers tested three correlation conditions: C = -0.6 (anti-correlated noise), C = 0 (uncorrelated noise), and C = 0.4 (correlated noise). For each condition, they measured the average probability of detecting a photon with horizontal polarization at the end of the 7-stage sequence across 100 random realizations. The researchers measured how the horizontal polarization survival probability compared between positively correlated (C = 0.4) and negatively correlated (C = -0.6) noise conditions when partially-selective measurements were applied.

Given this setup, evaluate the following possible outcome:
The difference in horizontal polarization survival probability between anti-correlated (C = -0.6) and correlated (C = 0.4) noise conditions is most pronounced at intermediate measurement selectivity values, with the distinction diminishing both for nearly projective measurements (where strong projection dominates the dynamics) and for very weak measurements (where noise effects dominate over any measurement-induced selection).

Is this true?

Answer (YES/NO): NO